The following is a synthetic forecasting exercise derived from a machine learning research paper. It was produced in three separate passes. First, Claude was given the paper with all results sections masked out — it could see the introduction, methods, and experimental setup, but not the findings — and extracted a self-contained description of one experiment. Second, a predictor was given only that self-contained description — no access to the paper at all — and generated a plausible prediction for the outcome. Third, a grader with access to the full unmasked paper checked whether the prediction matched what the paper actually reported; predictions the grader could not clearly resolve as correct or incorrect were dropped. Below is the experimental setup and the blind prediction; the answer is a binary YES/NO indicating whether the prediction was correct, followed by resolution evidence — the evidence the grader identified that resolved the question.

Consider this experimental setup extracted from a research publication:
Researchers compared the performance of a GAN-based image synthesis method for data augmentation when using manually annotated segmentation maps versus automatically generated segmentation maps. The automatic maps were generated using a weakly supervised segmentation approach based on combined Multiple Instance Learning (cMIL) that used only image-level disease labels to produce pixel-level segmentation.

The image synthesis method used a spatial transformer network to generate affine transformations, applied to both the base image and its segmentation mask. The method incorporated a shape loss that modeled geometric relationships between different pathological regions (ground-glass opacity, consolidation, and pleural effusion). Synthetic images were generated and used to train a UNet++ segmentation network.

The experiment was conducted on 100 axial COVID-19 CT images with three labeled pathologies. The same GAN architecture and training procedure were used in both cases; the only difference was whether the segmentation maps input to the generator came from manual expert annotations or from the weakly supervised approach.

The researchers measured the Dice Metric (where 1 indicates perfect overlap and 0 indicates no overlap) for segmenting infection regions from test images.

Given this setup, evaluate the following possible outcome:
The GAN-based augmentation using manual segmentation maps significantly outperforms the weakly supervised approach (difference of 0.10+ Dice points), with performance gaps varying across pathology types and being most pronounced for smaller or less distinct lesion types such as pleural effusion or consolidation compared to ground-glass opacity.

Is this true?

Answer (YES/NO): NO